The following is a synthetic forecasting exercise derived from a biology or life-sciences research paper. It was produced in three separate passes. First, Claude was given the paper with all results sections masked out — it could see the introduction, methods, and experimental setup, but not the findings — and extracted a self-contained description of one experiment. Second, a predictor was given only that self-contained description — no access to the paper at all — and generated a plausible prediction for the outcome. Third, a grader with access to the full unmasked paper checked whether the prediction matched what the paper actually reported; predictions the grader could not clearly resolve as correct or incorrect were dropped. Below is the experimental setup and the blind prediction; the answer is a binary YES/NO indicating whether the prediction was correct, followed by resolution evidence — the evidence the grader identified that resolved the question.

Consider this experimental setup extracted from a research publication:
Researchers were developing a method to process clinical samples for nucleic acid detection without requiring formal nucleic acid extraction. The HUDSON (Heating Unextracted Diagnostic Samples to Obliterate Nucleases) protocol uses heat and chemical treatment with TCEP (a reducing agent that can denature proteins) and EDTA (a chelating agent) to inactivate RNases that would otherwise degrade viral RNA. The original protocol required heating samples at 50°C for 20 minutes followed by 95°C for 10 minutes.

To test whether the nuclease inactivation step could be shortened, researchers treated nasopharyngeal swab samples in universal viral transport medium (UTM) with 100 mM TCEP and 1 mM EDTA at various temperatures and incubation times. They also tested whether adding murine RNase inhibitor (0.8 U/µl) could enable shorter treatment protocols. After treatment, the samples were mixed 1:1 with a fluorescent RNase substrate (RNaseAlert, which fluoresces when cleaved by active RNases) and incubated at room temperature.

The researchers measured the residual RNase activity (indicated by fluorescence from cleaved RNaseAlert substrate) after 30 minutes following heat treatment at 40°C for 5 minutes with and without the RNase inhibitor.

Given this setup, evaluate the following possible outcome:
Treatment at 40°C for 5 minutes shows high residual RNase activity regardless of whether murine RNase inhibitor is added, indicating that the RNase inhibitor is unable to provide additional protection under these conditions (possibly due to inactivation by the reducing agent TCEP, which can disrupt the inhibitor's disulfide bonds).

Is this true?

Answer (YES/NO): NO